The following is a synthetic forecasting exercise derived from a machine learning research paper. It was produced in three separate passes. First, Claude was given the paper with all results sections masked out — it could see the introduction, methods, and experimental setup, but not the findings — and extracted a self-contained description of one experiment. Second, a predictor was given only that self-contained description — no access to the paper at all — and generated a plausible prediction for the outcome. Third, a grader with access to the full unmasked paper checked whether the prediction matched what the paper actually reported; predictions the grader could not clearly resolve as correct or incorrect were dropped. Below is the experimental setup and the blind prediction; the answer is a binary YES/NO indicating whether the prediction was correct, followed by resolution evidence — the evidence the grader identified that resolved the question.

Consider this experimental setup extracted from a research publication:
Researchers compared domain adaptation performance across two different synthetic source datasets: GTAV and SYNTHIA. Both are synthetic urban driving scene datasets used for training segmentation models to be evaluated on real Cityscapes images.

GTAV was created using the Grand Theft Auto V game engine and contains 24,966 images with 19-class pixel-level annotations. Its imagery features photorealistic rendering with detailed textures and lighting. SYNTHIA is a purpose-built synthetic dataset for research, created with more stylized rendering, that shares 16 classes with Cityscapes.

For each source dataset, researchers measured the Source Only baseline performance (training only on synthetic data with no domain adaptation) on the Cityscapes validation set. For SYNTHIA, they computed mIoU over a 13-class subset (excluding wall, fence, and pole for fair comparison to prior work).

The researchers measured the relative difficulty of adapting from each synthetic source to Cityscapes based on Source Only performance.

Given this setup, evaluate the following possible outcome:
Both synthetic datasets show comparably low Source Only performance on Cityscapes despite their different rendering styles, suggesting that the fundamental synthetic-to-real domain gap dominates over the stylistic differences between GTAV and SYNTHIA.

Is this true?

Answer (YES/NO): YES